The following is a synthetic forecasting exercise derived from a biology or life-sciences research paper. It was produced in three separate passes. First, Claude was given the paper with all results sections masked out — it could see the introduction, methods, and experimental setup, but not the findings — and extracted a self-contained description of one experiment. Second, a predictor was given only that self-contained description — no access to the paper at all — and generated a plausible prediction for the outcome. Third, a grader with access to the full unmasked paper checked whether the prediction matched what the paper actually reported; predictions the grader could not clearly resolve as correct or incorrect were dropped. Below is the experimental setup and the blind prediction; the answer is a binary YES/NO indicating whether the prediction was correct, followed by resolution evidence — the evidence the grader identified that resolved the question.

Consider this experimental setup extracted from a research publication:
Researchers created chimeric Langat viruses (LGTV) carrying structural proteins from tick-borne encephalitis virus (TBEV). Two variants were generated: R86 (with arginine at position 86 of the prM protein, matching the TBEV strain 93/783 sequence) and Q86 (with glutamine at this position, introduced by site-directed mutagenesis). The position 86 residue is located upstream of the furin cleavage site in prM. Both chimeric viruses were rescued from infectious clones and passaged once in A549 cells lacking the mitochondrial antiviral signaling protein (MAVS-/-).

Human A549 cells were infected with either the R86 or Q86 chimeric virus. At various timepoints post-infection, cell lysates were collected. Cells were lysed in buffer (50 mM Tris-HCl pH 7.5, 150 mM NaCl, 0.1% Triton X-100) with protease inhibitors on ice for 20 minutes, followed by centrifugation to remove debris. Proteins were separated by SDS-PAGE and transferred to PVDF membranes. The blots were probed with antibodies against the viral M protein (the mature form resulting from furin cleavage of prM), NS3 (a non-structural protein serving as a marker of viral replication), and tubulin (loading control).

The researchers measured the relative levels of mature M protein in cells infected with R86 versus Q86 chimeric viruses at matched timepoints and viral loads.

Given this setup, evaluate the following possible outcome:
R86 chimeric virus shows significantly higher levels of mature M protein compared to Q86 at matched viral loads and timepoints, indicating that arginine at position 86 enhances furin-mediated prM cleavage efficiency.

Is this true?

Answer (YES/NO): NO